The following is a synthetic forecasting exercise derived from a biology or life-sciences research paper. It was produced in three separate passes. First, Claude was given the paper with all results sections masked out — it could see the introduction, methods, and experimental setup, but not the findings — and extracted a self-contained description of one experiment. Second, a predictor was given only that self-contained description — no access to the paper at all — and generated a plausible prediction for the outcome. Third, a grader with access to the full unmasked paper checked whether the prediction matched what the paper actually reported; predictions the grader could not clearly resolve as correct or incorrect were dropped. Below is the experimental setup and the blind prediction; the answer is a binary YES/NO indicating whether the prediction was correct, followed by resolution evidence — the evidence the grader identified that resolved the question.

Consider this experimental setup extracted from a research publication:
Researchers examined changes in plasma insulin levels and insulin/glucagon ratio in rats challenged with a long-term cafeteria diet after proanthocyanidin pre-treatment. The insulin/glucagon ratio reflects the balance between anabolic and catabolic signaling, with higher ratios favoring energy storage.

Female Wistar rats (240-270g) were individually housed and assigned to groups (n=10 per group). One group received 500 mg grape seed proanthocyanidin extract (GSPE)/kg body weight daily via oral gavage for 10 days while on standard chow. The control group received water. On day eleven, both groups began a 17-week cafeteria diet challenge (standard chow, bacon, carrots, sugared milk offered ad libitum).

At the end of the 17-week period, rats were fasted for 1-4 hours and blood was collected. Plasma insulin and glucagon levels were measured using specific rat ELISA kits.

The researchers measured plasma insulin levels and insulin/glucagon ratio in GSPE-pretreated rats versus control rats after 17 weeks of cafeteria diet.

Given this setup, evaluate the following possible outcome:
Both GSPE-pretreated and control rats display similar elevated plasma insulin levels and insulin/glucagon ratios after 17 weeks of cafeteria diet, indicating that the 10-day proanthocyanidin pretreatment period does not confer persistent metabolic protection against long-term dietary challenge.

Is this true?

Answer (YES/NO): NO